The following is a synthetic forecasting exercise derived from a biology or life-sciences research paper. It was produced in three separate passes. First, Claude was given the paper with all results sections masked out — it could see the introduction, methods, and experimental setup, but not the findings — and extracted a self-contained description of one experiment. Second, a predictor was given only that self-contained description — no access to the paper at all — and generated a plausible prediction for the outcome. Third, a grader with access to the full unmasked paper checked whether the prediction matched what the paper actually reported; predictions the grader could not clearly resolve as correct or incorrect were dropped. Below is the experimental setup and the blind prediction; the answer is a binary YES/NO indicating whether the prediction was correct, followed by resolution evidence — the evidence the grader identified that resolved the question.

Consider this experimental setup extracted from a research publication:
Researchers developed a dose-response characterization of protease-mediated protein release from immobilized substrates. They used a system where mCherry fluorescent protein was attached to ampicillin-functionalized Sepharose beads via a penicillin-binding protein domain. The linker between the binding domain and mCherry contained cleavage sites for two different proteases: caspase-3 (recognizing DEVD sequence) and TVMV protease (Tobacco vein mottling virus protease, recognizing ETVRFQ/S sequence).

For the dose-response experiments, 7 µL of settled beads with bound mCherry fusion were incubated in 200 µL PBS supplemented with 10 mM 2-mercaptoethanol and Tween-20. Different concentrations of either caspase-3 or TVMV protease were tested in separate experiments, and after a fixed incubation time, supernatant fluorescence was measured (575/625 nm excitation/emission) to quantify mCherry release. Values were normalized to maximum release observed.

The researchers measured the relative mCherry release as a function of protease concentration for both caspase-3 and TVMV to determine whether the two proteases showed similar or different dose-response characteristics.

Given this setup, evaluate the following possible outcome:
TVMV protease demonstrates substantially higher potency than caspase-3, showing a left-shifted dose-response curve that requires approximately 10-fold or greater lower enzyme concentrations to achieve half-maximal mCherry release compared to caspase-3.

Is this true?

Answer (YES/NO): NO